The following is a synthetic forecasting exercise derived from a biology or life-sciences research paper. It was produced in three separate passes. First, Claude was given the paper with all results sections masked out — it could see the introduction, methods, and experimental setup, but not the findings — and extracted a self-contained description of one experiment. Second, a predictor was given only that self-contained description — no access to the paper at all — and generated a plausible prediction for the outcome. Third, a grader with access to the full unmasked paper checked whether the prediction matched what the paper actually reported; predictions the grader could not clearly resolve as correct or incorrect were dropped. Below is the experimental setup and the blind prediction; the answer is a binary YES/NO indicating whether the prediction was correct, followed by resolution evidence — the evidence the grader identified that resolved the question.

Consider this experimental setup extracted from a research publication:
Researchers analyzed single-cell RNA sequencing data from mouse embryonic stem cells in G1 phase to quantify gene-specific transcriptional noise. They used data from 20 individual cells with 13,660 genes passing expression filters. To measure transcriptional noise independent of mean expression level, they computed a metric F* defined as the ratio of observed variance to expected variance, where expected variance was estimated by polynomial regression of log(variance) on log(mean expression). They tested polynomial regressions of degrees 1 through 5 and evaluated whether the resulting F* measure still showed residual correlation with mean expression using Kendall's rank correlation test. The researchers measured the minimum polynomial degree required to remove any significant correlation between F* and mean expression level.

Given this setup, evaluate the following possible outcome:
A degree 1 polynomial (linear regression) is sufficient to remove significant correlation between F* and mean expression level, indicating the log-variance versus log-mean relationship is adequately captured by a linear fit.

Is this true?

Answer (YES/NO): NO